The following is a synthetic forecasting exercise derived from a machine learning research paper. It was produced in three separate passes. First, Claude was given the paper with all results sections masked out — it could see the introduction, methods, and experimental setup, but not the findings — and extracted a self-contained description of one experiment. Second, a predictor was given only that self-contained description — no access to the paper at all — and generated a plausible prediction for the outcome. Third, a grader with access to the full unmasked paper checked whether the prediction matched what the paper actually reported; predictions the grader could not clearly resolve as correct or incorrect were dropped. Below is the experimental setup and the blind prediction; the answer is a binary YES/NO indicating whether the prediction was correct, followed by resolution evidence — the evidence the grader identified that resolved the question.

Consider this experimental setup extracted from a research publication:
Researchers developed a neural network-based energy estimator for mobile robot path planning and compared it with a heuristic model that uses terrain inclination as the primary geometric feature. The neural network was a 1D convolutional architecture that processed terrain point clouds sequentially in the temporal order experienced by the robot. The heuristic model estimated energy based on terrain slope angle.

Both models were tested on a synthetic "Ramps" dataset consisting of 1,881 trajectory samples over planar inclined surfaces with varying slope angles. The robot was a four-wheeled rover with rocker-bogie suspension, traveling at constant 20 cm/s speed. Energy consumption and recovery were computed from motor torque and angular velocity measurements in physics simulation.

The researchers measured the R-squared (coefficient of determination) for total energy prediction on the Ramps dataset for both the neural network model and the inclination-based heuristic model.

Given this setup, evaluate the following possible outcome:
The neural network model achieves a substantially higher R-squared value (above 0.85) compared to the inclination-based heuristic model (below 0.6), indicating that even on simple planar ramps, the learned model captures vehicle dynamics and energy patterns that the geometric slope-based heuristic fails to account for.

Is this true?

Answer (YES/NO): NO